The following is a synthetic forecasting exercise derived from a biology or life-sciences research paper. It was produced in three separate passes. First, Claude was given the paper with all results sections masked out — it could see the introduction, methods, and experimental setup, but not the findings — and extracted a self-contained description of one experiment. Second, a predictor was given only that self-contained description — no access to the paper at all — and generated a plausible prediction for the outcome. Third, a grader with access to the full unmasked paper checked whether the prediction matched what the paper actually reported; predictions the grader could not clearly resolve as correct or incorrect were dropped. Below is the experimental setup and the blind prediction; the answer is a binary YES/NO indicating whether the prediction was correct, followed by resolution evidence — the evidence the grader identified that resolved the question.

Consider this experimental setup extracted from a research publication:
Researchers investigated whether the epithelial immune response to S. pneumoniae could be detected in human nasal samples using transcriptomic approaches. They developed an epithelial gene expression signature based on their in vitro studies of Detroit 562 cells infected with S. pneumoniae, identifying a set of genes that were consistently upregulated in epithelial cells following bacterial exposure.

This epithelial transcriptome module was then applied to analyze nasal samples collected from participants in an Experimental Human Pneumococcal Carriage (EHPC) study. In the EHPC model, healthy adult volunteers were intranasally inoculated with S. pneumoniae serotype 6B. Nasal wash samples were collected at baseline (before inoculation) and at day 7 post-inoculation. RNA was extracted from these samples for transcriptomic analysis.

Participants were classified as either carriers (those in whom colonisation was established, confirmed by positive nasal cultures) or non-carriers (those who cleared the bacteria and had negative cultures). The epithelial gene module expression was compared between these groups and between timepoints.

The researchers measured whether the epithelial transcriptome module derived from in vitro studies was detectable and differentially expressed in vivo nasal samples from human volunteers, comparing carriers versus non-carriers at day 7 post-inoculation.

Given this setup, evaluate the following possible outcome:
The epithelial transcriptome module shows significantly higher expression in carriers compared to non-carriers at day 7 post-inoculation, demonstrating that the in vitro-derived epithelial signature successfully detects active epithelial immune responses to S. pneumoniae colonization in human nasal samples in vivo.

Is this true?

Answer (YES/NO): YES